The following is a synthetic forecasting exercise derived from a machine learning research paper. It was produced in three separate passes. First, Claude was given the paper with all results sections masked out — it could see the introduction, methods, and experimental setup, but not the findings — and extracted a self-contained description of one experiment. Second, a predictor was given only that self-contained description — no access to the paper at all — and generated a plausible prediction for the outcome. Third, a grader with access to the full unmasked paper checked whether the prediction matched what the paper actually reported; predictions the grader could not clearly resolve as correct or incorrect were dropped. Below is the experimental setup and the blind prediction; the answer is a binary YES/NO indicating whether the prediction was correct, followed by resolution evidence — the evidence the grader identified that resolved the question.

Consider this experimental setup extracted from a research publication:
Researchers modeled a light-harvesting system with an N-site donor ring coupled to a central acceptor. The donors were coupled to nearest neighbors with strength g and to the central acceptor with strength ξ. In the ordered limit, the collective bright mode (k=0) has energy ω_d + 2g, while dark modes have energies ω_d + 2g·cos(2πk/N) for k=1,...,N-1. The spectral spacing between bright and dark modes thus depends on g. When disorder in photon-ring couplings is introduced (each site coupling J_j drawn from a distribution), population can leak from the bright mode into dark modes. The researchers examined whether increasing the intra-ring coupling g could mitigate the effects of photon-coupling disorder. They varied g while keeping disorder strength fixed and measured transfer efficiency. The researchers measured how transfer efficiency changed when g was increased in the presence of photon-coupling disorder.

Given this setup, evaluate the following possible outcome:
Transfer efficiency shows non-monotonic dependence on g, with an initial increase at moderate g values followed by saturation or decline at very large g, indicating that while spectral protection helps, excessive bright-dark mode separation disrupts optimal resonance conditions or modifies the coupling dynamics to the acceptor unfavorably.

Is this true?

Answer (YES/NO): NO